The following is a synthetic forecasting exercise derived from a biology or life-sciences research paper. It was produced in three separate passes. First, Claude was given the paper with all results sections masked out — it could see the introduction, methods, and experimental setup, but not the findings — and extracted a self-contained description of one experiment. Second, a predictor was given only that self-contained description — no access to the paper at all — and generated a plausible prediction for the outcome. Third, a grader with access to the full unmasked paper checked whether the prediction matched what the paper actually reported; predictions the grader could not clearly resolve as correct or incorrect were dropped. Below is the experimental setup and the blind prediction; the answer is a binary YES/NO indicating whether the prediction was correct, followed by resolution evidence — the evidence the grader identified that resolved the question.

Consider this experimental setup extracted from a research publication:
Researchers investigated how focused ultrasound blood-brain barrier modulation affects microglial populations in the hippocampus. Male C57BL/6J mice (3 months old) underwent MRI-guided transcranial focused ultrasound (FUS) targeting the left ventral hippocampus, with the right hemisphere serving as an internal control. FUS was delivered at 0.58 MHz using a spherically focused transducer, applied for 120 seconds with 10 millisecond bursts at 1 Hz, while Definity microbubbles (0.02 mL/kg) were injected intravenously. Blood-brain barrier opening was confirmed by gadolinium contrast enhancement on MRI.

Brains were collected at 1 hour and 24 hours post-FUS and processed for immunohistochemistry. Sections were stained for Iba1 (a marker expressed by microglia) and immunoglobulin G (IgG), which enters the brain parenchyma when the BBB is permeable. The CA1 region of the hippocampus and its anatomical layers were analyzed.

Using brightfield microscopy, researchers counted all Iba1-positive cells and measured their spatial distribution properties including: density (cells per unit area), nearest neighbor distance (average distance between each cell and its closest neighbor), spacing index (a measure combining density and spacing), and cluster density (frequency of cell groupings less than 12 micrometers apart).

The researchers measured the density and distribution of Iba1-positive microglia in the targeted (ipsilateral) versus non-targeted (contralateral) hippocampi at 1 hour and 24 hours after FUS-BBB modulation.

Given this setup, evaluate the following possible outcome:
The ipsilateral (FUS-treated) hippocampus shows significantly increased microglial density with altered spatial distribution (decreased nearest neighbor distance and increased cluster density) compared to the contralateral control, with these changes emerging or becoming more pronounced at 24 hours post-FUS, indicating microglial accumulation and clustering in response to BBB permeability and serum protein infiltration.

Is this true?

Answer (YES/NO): NO